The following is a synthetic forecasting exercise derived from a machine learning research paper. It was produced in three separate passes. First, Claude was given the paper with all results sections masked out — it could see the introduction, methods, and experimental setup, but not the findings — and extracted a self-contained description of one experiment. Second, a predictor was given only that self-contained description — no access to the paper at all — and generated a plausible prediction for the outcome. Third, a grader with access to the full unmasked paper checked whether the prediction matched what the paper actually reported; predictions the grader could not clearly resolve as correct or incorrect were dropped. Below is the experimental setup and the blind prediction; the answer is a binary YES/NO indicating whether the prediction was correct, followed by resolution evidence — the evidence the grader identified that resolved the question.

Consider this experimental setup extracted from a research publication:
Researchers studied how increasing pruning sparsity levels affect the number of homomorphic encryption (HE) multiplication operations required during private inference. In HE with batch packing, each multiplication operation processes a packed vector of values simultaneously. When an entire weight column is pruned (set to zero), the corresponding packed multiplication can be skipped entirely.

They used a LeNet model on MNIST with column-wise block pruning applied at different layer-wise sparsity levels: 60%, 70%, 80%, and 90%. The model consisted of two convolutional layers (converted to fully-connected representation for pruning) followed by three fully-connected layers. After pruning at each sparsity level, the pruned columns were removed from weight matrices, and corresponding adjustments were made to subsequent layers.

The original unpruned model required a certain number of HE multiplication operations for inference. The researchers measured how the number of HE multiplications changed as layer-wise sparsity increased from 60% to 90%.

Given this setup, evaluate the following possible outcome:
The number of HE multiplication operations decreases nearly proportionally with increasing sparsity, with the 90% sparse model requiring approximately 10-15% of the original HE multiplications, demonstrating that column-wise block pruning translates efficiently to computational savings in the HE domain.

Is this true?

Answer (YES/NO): NO